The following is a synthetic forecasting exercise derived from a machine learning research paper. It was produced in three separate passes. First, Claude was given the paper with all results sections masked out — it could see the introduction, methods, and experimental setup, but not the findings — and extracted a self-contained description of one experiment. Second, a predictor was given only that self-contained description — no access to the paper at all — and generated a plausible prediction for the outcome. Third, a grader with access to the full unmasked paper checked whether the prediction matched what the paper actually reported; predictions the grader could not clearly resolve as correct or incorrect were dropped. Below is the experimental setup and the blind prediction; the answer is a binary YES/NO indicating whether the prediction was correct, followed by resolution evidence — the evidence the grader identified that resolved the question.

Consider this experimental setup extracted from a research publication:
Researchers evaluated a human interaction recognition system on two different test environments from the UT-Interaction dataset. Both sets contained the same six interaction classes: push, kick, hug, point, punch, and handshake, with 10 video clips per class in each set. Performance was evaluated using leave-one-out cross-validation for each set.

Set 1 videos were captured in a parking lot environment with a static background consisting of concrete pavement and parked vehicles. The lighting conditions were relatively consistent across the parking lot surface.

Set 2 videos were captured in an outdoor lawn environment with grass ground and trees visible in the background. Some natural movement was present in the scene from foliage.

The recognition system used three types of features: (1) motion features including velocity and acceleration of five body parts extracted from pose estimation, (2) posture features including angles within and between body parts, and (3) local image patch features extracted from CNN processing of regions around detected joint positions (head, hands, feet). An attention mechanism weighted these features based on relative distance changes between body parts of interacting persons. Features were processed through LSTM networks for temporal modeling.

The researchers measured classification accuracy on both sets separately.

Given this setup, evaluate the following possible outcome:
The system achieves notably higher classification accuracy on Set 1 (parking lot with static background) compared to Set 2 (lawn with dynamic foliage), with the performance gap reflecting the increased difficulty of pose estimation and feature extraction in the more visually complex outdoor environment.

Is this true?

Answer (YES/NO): NO